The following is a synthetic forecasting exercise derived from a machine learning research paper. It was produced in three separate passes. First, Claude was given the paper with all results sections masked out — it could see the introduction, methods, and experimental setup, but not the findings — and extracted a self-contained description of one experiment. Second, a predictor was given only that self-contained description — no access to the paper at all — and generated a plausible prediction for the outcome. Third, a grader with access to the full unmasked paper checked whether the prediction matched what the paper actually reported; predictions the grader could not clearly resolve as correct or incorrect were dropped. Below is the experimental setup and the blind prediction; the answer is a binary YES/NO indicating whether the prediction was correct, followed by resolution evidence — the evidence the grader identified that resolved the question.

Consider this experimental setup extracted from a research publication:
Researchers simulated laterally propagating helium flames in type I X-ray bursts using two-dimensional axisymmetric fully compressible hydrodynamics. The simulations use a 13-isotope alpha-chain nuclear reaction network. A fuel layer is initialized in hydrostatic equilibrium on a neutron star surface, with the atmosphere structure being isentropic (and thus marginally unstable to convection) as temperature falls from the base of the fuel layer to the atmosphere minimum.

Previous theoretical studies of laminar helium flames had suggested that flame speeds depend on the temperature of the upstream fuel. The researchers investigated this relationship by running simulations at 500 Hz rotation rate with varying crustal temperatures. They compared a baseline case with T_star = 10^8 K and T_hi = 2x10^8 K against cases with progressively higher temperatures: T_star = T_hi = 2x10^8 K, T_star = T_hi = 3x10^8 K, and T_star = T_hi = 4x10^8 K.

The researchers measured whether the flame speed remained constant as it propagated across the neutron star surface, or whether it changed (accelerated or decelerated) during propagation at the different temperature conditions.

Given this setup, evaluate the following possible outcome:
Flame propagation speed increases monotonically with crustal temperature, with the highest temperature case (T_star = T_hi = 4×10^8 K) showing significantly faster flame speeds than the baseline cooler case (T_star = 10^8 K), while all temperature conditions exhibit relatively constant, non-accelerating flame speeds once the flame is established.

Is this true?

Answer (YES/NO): NO